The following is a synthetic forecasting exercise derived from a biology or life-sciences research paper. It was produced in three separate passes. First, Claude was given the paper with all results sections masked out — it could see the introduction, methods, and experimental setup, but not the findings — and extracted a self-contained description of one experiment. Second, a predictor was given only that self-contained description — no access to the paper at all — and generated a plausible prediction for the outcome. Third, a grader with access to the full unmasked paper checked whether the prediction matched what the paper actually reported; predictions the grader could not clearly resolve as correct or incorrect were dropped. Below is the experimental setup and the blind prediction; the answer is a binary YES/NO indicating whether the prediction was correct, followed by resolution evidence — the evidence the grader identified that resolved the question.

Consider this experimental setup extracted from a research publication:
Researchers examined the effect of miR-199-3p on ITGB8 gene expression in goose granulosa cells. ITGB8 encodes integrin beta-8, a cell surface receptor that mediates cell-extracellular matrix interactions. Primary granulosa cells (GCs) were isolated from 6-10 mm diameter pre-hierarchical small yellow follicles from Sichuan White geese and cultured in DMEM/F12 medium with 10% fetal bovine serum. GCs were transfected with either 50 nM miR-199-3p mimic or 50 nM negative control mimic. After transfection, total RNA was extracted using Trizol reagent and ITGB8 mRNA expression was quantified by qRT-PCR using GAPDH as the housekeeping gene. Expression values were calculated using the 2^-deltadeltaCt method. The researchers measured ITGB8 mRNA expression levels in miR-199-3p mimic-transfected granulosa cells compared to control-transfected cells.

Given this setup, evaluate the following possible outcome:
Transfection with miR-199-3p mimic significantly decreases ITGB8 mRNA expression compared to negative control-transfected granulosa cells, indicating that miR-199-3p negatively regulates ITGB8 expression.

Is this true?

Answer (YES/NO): YES